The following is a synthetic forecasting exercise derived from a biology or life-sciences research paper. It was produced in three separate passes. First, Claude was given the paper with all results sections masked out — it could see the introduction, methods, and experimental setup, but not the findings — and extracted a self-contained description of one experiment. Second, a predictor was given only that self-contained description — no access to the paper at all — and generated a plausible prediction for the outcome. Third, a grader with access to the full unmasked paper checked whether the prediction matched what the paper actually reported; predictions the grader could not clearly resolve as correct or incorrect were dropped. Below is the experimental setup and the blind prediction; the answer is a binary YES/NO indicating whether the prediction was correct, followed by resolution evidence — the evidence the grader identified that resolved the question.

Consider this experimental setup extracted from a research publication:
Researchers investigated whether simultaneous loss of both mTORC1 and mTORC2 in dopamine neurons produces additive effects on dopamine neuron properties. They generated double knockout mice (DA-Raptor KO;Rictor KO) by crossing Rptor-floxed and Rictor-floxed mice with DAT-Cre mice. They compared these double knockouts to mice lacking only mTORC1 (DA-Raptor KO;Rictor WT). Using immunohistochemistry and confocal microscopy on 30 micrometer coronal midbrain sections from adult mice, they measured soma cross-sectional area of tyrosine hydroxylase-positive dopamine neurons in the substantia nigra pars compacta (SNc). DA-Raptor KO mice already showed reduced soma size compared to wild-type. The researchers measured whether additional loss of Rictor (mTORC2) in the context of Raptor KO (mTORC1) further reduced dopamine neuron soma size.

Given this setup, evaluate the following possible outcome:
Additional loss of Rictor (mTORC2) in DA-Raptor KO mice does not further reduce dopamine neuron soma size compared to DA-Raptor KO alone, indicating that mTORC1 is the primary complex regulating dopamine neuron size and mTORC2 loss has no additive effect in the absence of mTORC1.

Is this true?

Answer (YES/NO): NO